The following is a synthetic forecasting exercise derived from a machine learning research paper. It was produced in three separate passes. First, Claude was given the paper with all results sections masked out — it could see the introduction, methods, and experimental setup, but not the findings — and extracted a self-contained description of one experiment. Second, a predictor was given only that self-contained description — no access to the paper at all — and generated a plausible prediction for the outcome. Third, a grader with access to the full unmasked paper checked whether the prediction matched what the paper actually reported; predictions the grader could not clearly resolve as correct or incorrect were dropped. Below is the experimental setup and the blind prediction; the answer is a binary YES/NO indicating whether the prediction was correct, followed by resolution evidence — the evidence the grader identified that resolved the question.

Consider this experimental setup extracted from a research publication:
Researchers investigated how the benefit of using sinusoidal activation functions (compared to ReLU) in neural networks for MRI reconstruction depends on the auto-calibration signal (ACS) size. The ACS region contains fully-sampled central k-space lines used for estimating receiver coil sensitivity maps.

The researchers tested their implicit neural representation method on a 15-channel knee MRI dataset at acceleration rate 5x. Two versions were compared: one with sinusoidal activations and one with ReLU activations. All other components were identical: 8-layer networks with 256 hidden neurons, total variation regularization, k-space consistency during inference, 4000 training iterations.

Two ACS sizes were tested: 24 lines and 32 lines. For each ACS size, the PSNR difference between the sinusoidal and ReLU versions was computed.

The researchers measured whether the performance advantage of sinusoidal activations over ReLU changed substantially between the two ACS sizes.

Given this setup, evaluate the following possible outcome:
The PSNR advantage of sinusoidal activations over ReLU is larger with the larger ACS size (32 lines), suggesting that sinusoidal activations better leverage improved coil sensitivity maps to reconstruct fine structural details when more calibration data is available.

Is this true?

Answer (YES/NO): YES